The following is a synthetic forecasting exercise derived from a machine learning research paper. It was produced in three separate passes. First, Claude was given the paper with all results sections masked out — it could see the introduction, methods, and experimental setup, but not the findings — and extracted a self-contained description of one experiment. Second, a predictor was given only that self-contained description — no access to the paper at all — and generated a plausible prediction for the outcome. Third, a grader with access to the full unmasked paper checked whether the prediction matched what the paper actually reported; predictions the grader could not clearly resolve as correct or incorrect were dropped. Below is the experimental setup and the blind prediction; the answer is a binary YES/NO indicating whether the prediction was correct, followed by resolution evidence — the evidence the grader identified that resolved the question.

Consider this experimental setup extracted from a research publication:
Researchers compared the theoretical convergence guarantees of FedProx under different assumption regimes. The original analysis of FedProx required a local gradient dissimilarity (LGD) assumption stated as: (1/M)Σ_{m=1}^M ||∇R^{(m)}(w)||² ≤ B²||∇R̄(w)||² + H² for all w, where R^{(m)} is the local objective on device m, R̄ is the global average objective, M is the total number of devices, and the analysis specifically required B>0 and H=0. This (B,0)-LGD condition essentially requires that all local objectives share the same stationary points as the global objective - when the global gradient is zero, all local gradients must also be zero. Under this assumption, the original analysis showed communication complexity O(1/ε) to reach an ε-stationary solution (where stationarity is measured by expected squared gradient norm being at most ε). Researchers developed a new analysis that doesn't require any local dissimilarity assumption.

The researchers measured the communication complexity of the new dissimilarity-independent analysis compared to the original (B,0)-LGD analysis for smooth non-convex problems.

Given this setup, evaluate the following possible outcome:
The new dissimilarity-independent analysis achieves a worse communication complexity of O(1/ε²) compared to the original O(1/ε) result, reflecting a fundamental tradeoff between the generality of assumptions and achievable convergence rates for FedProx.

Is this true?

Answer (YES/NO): NO